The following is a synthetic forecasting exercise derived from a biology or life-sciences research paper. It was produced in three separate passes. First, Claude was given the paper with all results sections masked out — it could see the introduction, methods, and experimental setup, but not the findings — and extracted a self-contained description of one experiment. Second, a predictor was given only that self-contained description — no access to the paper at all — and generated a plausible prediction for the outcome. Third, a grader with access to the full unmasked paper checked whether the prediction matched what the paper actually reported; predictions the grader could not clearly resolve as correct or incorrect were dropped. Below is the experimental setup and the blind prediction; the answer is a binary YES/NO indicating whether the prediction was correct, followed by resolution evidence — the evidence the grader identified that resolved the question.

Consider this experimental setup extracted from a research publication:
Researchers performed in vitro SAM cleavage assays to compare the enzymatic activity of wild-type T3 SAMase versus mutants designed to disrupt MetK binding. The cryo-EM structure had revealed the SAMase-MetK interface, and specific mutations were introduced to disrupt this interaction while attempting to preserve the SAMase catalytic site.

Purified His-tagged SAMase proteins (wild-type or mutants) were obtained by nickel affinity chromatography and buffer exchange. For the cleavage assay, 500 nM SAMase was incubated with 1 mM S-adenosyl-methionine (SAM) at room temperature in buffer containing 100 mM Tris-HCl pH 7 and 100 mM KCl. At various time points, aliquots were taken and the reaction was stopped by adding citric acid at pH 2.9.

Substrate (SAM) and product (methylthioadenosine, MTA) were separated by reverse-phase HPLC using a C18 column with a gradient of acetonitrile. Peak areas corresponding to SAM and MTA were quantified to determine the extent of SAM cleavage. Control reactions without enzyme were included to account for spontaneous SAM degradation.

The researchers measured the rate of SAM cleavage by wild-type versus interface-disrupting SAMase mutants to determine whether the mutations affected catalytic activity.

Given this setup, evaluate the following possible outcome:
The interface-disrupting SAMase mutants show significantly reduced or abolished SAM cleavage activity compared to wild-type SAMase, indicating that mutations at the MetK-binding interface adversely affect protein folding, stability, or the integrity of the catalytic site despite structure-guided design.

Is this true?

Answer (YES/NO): NO